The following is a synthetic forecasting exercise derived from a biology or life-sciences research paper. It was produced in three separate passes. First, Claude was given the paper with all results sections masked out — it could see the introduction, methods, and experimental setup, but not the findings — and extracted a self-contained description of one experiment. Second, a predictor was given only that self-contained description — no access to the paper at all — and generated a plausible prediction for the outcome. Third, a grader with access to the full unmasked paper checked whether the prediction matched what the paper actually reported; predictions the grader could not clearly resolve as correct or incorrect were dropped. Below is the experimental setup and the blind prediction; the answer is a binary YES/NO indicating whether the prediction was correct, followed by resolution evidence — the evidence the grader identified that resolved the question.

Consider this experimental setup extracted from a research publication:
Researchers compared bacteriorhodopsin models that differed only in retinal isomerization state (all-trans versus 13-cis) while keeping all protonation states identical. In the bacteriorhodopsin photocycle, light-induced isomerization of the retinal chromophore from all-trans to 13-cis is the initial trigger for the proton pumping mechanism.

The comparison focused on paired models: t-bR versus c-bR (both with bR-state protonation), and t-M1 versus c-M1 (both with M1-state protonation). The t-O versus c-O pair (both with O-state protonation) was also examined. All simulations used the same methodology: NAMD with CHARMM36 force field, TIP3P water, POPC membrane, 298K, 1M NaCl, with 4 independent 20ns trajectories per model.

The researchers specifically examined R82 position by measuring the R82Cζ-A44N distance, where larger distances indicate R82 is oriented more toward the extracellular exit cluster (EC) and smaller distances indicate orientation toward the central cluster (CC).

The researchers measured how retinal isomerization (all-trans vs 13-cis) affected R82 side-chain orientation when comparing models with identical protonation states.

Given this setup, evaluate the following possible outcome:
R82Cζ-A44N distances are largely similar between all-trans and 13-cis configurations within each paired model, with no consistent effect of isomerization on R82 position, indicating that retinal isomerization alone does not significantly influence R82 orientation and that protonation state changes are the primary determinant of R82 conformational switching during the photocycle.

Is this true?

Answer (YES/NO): NO